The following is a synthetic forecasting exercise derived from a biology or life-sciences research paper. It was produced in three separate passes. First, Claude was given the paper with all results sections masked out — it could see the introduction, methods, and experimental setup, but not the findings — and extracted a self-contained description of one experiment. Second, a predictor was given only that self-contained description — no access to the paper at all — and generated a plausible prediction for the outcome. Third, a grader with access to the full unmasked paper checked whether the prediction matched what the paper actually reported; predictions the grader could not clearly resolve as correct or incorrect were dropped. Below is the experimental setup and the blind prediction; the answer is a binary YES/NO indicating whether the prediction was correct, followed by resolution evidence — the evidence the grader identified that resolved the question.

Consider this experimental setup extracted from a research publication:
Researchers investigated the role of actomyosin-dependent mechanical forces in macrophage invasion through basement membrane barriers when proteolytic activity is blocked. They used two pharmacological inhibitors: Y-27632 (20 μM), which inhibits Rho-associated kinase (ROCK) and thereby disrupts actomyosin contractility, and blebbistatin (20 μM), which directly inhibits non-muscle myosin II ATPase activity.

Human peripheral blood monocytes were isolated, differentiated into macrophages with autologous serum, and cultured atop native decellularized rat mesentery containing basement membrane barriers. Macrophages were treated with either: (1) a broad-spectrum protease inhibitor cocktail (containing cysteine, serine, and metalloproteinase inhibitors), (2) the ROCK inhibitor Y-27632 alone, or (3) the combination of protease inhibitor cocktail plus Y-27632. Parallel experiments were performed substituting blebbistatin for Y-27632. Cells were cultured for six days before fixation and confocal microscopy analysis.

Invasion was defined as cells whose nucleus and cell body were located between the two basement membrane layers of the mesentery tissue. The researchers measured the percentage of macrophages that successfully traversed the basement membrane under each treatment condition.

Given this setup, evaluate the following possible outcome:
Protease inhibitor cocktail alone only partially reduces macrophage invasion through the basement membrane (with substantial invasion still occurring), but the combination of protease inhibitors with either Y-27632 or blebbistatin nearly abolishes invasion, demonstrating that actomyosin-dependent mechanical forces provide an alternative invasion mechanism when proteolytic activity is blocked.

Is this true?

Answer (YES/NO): YES